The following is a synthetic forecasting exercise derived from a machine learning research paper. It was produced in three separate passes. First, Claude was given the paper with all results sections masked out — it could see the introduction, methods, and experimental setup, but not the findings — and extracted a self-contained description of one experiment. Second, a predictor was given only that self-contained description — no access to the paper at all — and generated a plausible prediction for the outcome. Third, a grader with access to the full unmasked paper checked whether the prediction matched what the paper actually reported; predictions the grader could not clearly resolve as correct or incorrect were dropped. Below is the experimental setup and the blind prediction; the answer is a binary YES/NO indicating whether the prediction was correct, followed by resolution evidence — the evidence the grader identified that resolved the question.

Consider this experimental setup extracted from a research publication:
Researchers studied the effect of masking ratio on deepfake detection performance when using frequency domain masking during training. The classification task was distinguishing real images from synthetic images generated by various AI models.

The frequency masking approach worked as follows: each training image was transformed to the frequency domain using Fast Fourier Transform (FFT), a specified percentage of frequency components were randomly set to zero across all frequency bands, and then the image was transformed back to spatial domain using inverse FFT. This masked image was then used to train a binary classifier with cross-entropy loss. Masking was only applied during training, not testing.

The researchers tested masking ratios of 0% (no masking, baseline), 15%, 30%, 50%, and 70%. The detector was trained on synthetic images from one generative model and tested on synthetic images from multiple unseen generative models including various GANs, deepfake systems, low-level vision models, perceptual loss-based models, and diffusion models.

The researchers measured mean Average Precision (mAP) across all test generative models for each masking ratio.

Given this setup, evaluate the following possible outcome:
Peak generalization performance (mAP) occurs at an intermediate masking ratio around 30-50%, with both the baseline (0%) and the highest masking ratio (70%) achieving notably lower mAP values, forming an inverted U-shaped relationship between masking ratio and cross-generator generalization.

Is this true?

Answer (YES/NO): NO